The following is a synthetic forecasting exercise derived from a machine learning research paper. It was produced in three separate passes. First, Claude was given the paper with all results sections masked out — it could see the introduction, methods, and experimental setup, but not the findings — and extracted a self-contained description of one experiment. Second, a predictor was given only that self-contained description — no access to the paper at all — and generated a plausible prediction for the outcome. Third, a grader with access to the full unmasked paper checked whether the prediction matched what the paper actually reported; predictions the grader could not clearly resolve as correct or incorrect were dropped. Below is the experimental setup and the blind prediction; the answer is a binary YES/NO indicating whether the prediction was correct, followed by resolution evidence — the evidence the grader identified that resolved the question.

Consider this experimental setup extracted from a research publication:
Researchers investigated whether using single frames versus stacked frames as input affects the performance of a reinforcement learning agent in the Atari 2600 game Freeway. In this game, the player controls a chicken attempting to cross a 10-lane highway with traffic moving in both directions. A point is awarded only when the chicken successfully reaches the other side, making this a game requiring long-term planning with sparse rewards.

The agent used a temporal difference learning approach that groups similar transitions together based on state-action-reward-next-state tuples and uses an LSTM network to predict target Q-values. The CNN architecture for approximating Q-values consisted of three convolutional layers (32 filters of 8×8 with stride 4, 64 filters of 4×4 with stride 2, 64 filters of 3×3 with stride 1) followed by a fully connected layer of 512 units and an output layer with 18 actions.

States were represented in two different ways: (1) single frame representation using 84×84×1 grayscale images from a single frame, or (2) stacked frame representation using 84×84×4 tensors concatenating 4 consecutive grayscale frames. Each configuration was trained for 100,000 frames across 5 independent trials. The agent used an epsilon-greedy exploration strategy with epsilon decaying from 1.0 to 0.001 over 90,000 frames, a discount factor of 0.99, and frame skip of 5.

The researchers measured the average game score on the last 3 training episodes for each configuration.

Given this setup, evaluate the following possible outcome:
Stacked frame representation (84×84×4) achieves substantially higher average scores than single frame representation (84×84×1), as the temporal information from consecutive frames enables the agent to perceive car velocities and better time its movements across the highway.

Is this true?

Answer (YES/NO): NO